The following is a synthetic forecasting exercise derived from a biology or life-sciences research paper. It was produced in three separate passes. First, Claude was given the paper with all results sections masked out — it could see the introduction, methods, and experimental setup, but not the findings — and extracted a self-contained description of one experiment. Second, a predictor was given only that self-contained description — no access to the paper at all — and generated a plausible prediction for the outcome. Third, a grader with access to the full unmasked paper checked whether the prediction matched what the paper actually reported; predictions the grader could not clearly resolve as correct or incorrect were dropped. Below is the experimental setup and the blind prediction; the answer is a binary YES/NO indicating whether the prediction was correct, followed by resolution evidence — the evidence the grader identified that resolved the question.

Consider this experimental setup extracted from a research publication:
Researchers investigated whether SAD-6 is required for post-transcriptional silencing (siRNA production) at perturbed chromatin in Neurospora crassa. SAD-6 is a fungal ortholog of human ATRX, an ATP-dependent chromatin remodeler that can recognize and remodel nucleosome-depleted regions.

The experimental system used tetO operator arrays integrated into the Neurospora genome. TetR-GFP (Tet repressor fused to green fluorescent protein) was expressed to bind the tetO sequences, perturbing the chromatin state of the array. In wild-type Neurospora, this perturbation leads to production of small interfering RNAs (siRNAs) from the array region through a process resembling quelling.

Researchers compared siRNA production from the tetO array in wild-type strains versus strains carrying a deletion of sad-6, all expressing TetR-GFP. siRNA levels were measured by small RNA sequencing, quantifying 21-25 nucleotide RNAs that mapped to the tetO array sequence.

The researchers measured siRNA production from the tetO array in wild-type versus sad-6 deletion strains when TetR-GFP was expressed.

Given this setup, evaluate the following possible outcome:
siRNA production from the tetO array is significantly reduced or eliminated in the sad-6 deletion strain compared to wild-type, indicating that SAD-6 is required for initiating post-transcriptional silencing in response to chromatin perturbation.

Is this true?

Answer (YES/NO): YES